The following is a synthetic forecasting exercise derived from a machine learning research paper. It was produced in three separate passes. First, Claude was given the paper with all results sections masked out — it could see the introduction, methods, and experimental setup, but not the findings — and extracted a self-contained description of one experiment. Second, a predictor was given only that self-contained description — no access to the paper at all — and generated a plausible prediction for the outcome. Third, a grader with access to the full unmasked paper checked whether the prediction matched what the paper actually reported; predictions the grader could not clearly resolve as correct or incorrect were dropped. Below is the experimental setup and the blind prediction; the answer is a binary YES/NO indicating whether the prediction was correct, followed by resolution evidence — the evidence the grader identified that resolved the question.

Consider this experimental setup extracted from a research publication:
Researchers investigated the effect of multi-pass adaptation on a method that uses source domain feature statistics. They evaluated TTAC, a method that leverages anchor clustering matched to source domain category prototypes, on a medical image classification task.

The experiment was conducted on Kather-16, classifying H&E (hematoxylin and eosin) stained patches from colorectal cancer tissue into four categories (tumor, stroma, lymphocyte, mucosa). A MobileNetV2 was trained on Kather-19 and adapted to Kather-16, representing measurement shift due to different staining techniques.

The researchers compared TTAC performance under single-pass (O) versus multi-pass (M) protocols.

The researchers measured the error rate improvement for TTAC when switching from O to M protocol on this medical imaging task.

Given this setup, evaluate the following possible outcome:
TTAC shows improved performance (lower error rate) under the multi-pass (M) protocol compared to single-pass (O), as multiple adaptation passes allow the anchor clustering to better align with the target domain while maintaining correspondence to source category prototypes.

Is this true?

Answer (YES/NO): YES